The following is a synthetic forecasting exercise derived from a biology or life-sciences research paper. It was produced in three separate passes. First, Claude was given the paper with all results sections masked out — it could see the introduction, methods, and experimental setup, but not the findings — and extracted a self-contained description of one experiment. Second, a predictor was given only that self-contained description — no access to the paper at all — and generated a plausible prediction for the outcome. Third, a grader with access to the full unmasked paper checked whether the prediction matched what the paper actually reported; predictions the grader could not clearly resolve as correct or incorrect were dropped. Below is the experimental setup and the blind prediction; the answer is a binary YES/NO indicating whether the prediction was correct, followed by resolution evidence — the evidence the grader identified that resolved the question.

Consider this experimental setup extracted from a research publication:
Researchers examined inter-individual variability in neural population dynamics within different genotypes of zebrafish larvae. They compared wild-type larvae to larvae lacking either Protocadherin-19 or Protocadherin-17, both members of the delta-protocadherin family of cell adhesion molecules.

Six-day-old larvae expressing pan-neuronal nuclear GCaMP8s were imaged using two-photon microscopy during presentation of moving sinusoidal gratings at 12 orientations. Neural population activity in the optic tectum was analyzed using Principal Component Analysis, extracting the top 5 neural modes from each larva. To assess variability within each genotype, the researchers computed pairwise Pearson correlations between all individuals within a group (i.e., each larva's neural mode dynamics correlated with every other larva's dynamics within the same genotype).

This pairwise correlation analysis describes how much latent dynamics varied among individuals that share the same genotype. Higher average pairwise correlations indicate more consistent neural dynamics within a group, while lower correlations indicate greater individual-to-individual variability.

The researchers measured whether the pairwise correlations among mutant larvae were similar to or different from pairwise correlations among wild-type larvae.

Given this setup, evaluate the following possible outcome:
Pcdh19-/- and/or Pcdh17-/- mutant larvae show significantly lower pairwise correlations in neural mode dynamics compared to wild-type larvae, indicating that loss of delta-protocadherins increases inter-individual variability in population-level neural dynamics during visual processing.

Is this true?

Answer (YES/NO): YES